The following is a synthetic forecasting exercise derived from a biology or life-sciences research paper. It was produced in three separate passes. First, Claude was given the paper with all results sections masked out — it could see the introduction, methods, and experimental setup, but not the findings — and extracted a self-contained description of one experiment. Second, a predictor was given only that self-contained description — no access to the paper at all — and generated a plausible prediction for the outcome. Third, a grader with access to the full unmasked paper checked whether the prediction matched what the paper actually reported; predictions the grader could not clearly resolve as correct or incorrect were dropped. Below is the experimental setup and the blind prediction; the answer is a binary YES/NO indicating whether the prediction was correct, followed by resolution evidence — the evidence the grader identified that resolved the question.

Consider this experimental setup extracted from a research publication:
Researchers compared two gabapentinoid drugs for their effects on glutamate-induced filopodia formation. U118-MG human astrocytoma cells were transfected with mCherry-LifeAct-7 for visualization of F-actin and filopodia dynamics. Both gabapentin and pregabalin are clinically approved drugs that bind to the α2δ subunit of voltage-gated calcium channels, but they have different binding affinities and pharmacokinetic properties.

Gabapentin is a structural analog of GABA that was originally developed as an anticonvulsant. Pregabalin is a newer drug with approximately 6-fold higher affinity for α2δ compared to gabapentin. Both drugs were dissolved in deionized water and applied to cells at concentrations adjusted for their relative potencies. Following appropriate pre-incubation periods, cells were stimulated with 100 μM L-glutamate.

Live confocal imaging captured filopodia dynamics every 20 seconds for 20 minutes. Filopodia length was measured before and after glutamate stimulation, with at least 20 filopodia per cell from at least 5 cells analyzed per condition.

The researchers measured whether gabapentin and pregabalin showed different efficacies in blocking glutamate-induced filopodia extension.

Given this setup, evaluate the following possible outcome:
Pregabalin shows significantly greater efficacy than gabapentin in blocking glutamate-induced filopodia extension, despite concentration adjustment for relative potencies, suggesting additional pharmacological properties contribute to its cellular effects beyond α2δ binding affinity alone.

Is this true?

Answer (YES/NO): NO